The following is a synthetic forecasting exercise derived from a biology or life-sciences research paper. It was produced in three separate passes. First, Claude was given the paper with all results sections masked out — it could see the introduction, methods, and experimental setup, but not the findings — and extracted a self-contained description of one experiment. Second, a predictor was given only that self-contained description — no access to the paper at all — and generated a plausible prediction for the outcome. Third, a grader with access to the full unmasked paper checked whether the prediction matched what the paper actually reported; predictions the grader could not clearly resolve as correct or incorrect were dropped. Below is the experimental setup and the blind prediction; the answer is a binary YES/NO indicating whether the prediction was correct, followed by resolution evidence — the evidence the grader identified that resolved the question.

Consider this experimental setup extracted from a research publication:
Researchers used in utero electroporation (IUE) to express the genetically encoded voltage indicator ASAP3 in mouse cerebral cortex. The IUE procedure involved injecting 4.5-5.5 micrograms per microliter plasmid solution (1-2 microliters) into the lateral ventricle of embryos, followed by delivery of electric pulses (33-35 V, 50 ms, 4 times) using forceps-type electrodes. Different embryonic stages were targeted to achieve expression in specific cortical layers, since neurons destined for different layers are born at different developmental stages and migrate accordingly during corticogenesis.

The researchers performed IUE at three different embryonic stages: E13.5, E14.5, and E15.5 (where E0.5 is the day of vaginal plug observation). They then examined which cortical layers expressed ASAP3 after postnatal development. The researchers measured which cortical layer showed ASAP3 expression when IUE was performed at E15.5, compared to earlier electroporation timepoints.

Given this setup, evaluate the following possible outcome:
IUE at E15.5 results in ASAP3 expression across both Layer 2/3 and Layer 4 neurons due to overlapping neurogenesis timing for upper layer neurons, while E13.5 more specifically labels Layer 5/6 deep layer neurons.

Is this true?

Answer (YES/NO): NO